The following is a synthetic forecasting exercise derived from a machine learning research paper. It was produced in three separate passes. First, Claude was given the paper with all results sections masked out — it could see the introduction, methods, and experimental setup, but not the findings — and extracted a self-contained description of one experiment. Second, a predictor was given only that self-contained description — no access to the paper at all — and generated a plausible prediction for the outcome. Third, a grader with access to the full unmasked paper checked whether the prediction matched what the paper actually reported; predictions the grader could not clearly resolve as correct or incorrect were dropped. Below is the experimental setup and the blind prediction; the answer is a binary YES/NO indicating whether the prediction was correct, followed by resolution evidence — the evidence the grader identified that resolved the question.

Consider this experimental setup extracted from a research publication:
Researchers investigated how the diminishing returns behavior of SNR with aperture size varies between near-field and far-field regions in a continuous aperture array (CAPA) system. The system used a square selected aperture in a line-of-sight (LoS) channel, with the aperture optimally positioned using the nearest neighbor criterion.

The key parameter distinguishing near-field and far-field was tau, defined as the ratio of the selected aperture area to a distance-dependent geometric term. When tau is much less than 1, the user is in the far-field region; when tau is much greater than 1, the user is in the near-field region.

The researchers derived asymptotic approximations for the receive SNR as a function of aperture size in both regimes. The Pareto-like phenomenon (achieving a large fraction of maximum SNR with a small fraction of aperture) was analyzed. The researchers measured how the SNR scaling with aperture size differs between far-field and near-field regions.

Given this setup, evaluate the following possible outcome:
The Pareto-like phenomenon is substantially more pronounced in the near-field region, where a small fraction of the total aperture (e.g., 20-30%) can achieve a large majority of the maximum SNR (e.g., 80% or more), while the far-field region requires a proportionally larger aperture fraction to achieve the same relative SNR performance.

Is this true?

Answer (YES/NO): NO